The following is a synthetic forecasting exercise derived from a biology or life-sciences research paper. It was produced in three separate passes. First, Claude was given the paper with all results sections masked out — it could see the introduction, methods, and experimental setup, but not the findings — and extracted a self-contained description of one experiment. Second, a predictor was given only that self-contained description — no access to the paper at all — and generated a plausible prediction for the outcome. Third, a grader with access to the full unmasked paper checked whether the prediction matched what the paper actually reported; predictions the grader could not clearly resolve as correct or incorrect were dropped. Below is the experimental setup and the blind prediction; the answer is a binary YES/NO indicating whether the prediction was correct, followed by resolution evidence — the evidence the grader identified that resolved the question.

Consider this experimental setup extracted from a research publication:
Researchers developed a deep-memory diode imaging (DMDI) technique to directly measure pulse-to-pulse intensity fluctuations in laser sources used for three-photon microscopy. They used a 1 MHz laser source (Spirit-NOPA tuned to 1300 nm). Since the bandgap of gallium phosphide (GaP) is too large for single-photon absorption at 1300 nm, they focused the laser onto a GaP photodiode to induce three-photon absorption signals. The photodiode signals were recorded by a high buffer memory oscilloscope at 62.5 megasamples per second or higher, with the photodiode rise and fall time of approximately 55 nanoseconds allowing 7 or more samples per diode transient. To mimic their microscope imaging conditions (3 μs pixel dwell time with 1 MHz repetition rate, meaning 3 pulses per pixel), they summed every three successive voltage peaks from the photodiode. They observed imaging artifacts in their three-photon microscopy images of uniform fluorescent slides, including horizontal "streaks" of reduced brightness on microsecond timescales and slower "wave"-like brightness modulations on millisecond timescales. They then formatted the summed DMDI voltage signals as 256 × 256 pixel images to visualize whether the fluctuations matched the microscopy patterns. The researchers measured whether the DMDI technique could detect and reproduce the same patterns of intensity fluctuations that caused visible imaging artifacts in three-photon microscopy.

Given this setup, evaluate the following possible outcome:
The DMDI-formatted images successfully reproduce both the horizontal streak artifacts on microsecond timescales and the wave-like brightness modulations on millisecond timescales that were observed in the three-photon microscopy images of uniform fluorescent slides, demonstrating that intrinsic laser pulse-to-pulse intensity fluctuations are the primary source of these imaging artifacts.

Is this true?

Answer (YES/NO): YES